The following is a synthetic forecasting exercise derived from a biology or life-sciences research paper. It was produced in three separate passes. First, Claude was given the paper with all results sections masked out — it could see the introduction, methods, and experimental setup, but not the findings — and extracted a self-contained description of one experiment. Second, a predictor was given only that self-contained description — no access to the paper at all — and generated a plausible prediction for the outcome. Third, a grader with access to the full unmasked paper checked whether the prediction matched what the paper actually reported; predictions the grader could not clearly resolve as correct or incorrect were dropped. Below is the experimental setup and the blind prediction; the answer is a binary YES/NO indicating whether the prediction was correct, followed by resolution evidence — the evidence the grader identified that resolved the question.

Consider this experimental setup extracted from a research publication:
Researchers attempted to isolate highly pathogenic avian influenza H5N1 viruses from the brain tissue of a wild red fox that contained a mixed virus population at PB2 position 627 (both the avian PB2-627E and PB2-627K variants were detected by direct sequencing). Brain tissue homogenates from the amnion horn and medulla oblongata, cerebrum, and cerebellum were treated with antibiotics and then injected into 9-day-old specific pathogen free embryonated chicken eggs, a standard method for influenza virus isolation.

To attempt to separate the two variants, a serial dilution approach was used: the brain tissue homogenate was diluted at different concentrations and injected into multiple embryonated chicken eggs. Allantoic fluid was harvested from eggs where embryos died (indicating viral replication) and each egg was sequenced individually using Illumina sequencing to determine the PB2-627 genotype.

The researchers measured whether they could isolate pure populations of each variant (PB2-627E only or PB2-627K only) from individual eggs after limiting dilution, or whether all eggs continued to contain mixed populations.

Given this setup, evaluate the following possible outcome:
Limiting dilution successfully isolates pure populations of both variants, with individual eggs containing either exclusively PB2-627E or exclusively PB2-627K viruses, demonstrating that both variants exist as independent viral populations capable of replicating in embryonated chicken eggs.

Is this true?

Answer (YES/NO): YES